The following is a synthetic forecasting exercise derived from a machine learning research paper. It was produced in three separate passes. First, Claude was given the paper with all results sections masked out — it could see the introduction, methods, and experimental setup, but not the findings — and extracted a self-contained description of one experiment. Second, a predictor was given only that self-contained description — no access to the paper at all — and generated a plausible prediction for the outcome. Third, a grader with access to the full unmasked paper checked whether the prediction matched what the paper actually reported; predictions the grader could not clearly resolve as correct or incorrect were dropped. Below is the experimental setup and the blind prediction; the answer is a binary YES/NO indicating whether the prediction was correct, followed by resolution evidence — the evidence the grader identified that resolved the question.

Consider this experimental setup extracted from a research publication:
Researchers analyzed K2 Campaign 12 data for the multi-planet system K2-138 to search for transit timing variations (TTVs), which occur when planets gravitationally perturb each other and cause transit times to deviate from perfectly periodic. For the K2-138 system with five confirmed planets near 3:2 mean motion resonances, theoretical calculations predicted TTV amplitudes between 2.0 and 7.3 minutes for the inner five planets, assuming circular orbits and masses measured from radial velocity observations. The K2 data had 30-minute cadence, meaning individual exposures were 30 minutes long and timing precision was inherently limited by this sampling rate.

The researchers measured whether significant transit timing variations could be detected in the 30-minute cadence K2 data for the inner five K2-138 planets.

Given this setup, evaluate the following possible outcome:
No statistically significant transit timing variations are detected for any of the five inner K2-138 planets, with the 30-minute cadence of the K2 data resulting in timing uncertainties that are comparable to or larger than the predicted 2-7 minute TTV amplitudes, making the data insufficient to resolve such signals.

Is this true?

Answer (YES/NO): YES